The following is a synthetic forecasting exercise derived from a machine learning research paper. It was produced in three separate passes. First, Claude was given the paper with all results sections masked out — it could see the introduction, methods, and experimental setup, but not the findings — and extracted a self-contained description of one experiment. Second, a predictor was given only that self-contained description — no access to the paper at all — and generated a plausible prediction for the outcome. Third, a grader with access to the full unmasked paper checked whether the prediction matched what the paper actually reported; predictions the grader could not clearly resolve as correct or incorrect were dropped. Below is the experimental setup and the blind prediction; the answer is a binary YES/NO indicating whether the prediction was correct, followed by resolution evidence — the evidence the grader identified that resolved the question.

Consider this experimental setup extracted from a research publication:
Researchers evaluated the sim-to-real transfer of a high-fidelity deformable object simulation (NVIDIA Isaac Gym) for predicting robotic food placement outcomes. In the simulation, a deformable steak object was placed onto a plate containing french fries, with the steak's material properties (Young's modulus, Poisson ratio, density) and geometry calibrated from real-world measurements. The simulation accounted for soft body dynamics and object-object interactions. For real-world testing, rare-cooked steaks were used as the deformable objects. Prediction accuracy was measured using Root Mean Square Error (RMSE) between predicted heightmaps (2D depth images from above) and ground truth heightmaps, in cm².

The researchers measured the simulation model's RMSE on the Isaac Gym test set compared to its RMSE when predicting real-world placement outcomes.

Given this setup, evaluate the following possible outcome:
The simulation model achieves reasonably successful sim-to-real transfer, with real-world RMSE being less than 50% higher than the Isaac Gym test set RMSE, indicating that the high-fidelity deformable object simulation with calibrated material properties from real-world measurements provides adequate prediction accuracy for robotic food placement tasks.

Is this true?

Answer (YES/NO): NO